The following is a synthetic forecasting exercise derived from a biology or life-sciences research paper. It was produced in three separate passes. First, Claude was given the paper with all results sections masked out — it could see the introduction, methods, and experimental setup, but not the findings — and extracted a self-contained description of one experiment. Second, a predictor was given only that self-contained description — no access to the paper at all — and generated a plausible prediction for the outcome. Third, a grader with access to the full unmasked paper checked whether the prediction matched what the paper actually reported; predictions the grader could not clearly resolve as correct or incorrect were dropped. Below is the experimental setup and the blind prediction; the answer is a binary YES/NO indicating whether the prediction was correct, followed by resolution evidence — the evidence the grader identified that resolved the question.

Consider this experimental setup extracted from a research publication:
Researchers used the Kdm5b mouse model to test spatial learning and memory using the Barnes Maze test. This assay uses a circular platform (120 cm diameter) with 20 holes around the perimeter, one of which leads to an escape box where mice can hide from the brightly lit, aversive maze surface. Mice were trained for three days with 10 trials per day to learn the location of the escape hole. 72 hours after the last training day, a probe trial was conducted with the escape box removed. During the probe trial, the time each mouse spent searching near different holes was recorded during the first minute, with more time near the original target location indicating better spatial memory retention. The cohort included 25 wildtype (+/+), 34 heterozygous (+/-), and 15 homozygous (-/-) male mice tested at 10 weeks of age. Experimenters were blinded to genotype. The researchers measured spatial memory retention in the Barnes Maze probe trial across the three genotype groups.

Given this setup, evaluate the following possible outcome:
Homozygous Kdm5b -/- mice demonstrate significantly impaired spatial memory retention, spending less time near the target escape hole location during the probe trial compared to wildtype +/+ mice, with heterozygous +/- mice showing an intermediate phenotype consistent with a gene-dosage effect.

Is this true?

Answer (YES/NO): YES